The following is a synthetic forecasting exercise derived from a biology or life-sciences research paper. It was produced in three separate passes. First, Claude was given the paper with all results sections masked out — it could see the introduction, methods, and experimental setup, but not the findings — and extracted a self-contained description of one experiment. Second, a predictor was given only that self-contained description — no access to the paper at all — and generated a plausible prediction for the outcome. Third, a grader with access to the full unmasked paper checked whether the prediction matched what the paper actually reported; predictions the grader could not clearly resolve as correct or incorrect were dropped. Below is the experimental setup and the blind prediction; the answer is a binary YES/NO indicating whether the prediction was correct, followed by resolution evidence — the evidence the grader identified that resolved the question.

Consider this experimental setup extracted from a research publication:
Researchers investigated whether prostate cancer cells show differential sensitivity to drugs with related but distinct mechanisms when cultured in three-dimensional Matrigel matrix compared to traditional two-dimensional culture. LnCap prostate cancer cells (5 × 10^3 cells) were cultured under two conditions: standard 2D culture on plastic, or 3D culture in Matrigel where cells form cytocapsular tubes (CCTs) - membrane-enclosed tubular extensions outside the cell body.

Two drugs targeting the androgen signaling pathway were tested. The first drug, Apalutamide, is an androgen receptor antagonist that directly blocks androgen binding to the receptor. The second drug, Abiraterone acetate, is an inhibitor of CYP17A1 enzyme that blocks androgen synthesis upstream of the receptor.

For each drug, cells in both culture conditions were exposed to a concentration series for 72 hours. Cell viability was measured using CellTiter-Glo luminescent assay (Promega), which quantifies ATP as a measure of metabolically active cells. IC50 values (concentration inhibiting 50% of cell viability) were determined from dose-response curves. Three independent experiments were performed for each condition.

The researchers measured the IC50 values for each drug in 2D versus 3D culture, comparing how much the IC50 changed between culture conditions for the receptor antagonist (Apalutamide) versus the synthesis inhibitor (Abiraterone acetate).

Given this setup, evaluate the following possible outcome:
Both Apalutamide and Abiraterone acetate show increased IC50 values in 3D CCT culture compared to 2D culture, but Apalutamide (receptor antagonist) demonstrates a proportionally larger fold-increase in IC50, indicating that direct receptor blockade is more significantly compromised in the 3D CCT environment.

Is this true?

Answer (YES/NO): NO